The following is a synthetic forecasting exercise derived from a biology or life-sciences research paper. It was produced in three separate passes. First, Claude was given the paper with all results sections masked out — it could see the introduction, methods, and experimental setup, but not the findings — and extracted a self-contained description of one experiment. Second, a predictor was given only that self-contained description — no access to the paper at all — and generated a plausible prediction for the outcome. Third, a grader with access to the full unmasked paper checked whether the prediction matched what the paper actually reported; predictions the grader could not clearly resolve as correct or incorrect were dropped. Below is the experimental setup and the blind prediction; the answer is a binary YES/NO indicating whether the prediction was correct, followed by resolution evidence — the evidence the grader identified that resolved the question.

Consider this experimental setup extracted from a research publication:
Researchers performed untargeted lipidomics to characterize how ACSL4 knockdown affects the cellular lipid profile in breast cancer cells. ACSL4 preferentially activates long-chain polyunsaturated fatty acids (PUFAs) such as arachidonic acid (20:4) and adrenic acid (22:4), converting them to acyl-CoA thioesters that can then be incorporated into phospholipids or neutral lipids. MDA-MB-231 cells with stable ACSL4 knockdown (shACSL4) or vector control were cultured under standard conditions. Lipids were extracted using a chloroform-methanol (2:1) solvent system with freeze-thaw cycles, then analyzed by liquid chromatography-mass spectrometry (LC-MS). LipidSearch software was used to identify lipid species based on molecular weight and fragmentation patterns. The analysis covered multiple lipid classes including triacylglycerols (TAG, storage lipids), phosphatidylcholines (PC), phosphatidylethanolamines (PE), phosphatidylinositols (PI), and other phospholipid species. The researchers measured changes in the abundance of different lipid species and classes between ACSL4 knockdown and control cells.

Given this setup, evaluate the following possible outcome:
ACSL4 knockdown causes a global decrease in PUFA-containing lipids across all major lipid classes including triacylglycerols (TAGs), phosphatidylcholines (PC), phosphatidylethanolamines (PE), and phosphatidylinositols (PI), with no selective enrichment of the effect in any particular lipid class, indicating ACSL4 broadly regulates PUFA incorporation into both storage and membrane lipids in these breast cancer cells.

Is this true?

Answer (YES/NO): NO